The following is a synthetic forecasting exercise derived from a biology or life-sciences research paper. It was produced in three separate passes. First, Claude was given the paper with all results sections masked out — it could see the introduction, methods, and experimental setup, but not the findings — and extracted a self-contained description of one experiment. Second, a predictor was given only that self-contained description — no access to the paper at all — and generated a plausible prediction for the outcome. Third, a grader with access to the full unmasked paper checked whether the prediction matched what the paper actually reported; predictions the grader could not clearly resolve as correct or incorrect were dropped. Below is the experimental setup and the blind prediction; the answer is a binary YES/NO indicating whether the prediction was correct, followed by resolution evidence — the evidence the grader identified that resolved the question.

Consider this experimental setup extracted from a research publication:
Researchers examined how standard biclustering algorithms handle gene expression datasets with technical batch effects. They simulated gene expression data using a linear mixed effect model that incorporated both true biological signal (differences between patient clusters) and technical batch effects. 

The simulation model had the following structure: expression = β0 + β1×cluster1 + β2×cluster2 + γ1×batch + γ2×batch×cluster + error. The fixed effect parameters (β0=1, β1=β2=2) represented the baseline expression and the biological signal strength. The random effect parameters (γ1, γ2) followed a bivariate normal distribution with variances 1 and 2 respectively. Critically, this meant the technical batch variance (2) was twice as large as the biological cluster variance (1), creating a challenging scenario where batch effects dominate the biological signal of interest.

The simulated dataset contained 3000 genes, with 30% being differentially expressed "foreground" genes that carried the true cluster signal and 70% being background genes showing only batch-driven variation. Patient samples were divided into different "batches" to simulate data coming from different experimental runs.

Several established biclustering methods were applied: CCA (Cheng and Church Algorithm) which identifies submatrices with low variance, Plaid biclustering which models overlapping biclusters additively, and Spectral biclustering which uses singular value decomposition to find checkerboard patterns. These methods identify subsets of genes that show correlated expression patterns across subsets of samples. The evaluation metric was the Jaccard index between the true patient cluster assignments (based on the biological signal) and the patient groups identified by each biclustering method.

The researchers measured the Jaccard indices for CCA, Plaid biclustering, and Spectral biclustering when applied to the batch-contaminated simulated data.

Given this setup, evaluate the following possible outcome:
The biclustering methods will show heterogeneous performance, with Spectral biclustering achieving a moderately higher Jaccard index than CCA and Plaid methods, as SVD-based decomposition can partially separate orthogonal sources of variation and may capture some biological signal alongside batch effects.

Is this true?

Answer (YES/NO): NO